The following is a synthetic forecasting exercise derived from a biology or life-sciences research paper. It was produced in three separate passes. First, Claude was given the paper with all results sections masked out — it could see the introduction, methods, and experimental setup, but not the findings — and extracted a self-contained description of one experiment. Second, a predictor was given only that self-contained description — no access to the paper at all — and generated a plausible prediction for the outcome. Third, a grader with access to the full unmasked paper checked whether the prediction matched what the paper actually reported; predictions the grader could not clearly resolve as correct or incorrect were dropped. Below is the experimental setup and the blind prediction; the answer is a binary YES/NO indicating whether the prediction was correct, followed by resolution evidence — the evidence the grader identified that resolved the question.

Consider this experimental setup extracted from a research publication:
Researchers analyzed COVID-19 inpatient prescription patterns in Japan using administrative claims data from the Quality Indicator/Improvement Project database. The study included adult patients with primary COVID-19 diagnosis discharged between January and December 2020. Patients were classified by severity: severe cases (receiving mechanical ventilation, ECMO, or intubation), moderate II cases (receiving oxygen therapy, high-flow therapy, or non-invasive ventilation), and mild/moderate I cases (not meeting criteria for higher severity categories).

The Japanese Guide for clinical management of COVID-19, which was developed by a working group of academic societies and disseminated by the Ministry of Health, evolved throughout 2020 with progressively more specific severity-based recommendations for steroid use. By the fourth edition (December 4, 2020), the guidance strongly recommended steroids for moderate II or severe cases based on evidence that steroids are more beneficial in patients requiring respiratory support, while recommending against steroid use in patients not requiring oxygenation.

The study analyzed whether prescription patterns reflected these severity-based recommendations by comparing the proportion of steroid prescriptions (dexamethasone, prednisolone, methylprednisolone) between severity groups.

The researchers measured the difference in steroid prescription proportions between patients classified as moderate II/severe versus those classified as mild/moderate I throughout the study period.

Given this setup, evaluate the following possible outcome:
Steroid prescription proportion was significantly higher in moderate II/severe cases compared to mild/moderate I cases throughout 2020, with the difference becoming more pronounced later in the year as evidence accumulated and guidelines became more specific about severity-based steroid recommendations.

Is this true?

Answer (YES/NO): YES